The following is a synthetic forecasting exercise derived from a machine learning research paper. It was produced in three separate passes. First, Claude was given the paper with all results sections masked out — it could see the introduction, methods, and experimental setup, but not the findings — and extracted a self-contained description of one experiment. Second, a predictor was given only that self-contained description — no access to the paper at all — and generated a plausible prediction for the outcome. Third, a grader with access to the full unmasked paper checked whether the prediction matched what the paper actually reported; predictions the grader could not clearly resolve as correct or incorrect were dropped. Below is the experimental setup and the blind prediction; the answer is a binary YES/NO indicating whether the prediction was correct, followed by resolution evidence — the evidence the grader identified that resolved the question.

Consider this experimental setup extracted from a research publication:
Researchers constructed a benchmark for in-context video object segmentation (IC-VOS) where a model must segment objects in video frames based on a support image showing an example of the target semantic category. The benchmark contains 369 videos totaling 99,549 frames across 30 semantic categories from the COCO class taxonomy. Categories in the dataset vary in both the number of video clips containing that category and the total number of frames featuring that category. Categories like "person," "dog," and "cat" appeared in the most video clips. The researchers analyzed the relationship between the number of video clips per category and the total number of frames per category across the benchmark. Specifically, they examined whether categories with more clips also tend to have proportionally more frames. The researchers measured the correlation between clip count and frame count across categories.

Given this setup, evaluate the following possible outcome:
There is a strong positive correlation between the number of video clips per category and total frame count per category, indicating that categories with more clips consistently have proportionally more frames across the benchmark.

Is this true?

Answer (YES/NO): NO